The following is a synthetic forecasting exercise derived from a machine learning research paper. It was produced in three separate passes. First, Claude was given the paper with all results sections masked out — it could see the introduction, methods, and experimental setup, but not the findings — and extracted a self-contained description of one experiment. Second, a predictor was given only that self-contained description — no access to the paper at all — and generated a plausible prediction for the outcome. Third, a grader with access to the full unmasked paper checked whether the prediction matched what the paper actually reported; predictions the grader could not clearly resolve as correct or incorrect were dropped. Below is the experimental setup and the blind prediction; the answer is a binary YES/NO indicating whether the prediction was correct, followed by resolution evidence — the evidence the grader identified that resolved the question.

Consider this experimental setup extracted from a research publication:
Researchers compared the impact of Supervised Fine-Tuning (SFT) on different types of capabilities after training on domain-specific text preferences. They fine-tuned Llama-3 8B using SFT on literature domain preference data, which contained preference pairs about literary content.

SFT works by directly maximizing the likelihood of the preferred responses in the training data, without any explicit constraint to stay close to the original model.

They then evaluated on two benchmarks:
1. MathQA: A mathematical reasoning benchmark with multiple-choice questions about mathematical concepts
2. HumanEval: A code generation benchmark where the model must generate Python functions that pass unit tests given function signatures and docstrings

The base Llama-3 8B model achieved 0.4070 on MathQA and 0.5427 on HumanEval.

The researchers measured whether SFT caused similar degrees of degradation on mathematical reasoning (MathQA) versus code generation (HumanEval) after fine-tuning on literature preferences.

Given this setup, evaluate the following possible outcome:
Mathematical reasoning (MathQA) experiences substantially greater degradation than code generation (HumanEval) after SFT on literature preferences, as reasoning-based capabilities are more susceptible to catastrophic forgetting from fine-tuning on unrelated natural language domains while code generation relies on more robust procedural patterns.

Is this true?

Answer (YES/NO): NO